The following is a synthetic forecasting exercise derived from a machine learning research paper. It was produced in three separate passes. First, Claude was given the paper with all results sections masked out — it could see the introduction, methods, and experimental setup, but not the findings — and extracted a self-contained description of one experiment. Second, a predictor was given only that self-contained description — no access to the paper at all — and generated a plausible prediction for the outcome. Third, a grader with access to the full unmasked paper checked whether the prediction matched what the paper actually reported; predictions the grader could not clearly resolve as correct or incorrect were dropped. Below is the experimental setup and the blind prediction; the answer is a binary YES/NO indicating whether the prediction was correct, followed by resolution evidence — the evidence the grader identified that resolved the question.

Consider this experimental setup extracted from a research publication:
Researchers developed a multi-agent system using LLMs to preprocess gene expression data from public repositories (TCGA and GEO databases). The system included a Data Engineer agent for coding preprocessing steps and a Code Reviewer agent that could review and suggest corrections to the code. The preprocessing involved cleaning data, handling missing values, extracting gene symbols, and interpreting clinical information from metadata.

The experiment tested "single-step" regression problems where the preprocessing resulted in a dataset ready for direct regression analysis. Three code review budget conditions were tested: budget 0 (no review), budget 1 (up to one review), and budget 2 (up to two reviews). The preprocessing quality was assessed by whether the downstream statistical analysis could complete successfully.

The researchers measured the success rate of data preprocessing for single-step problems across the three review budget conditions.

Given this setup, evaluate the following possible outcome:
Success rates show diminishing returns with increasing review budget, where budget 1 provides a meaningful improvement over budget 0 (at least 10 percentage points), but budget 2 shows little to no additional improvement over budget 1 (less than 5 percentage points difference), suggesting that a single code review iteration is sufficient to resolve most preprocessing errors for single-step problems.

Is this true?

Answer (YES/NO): NO